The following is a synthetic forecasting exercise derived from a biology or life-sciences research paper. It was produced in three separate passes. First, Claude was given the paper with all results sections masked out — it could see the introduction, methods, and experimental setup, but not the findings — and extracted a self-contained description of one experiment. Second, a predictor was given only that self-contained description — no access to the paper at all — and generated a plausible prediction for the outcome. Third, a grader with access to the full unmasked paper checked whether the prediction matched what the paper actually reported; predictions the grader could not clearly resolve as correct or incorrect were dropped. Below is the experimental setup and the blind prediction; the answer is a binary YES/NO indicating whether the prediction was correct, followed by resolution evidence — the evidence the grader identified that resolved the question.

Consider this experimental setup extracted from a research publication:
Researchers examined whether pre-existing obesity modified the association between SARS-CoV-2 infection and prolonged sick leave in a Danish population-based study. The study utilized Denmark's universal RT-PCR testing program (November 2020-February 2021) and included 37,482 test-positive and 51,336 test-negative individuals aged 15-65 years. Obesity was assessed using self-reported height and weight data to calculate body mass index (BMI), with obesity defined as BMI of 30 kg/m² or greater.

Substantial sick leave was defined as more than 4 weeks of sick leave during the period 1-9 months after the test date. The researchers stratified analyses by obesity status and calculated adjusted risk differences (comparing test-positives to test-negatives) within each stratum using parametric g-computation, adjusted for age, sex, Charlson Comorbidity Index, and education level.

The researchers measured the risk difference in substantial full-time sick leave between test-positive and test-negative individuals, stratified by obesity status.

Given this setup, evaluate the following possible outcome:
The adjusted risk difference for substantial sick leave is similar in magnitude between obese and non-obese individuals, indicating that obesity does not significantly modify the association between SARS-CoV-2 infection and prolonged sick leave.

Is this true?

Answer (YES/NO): NO